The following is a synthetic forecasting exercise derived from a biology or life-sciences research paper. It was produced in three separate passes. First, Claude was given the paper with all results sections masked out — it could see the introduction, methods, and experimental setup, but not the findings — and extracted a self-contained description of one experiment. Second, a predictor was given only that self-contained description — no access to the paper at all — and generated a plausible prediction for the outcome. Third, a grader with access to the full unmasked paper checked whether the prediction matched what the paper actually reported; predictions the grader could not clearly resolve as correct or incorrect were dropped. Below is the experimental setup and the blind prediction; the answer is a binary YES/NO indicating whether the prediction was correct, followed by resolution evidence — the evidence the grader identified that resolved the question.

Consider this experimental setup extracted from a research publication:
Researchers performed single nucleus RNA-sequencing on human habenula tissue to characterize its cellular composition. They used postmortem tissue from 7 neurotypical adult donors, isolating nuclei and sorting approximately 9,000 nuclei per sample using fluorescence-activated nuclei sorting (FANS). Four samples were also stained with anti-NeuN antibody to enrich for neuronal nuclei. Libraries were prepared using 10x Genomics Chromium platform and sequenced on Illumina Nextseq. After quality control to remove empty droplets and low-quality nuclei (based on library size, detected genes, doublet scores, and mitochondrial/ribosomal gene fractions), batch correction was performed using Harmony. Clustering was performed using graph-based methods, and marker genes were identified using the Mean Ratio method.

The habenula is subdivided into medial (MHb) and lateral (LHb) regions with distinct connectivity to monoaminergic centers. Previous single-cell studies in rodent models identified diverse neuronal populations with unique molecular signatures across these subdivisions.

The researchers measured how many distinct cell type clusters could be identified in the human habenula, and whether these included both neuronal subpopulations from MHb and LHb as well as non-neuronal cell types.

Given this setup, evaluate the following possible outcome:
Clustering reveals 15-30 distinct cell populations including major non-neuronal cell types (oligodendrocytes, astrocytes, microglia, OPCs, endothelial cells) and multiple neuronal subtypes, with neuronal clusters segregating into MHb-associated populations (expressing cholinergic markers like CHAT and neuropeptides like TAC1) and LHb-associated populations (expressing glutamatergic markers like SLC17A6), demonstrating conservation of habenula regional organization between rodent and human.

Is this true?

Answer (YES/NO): NO